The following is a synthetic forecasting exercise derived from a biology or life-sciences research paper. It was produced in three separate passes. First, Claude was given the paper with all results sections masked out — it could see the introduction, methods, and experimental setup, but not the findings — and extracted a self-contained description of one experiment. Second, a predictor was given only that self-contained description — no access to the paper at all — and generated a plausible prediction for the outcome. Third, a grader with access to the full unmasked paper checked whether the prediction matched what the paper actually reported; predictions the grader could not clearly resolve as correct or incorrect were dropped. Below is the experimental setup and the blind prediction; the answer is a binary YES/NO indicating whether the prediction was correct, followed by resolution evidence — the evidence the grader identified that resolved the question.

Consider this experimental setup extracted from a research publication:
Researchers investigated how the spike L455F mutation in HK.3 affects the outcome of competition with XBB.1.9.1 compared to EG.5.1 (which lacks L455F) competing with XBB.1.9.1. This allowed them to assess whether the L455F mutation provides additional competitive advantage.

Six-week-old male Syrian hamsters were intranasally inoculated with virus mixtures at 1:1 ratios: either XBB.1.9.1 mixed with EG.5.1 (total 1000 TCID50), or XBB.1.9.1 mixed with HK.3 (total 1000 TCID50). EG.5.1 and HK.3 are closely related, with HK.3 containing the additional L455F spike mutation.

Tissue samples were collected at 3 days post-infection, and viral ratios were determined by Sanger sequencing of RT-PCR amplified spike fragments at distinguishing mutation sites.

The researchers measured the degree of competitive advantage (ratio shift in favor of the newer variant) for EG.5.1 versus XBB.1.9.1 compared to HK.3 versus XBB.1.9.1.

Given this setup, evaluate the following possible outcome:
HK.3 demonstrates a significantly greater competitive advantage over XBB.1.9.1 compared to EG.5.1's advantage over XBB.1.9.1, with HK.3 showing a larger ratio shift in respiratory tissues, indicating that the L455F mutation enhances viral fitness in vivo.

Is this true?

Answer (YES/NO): NO